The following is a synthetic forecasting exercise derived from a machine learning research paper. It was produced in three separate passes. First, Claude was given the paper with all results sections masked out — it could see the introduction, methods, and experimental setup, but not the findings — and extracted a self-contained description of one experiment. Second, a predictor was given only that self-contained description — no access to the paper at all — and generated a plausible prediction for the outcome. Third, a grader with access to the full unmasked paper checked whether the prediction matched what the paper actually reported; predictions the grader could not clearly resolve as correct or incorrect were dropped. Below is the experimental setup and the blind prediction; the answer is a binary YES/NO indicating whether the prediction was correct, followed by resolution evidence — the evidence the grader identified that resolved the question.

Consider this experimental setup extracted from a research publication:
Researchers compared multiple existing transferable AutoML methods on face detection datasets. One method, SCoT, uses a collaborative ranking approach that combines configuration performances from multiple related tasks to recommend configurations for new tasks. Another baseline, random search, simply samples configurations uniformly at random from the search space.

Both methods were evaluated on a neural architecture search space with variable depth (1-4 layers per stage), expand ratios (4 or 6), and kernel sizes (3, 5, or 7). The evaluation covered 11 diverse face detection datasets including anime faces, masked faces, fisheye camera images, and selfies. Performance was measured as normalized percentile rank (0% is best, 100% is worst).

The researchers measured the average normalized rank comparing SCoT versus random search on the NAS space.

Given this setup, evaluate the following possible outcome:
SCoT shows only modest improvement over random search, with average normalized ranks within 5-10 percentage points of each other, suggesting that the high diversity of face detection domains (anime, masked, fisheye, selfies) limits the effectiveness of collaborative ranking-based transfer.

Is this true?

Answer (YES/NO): NO